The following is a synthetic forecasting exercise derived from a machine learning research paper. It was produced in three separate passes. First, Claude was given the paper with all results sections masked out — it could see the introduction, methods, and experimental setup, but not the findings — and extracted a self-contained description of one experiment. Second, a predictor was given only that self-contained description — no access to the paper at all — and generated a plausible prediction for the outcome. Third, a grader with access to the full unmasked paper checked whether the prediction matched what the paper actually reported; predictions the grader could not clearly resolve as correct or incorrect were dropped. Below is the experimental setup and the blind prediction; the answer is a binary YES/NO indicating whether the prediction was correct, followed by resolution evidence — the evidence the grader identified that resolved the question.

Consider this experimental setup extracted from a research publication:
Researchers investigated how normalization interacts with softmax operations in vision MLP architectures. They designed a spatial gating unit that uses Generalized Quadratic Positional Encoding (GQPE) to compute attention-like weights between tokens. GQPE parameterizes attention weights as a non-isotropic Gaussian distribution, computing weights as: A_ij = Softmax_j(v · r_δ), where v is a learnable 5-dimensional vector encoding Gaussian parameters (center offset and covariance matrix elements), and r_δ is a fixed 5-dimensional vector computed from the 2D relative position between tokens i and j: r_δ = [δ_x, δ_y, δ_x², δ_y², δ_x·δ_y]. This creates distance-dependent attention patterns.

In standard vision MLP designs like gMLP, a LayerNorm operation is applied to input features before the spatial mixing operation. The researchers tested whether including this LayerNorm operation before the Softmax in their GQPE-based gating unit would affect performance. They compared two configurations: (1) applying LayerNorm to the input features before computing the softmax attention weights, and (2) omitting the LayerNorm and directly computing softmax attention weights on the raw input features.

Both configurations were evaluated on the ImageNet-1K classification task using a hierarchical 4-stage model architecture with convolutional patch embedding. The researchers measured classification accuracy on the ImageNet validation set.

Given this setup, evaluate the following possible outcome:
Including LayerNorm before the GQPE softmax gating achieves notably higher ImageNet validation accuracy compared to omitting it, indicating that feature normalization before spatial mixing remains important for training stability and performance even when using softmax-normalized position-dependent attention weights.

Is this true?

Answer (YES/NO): NO